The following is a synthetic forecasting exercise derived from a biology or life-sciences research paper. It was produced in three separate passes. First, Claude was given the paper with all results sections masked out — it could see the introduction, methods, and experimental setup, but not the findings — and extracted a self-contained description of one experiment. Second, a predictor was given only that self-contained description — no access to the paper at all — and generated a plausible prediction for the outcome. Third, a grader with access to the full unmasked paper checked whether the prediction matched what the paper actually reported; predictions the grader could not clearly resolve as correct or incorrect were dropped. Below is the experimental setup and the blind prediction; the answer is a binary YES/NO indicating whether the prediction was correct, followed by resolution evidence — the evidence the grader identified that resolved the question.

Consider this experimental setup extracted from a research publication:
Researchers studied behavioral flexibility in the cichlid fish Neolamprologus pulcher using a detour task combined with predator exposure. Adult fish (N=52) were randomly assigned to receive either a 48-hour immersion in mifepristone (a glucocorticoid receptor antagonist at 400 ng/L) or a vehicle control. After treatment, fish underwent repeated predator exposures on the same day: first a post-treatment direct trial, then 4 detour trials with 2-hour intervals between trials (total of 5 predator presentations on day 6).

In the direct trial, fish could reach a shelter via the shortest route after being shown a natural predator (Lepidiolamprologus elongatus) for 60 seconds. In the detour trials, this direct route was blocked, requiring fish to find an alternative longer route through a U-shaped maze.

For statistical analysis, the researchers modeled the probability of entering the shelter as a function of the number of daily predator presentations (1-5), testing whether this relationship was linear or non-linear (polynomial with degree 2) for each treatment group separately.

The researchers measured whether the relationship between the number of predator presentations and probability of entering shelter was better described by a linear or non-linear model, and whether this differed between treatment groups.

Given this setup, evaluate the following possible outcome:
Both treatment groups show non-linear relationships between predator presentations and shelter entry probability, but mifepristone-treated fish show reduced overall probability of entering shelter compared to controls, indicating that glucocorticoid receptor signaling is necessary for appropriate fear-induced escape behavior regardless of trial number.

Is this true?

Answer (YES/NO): NO